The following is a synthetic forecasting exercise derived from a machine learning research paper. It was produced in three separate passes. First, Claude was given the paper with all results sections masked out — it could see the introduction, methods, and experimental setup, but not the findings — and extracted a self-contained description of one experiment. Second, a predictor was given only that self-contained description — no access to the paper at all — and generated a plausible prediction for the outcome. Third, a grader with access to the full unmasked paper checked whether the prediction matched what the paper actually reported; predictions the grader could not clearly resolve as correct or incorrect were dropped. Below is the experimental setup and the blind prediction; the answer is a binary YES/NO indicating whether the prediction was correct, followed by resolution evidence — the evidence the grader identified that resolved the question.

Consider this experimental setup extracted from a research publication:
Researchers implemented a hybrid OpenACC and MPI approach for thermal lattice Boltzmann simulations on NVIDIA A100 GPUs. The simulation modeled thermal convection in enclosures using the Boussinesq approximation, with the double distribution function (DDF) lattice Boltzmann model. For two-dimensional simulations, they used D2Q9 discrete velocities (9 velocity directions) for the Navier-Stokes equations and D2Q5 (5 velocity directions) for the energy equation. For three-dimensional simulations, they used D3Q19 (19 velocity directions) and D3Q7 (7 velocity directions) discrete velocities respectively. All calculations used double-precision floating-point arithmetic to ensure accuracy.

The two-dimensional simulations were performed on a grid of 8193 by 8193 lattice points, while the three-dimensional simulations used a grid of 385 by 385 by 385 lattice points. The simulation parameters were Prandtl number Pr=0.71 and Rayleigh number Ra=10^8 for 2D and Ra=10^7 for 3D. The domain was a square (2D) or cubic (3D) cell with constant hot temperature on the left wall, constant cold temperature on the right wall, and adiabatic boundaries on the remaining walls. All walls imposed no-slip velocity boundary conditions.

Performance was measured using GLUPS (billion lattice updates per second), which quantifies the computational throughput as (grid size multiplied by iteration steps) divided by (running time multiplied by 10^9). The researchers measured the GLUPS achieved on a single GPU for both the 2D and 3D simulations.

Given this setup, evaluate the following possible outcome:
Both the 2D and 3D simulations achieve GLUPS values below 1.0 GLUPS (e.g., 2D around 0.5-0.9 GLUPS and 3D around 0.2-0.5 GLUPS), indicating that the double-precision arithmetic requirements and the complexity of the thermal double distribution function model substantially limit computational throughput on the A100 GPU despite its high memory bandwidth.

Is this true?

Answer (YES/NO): NO